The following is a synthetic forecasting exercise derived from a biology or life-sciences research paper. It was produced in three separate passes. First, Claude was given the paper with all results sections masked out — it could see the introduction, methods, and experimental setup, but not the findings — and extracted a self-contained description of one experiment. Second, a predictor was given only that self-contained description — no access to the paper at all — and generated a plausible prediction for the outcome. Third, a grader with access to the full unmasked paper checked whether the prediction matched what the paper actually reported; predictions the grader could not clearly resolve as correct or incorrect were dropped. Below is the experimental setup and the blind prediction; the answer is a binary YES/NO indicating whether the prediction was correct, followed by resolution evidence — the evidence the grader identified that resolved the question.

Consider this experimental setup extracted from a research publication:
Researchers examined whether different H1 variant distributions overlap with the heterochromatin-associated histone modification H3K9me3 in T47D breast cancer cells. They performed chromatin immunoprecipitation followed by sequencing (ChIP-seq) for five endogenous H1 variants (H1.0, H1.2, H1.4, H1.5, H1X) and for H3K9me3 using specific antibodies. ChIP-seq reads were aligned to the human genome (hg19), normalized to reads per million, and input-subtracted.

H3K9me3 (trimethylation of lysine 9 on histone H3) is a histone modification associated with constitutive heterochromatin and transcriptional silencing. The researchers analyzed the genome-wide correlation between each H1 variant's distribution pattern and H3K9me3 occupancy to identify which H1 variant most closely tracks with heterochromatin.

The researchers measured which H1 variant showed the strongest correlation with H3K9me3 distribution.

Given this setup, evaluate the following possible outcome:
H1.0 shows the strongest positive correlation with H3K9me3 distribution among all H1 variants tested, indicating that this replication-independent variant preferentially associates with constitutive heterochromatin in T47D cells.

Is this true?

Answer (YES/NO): NO